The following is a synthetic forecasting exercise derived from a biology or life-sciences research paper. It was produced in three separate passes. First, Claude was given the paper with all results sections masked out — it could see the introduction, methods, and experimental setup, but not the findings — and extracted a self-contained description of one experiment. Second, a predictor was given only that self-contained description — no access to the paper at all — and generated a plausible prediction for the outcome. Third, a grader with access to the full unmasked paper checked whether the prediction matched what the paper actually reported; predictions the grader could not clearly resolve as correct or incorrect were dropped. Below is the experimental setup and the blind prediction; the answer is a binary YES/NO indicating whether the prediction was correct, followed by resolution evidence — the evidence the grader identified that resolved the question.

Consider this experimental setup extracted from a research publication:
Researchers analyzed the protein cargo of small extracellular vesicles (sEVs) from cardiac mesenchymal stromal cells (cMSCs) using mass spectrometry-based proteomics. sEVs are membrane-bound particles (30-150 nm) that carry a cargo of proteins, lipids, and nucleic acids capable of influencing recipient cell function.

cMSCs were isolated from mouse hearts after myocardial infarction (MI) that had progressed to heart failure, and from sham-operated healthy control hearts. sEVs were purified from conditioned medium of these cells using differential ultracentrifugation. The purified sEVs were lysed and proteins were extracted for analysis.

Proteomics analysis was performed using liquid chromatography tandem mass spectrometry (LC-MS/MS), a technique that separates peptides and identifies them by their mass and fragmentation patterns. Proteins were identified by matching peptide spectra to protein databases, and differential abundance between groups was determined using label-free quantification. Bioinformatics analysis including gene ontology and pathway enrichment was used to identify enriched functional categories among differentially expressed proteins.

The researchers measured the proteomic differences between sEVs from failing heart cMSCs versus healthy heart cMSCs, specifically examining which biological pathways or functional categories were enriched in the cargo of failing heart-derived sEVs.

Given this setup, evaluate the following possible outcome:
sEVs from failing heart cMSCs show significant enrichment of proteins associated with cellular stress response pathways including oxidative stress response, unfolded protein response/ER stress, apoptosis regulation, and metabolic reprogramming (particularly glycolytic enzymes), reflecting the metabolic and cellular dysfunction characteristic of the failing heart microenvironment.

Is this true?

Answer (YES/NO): NO